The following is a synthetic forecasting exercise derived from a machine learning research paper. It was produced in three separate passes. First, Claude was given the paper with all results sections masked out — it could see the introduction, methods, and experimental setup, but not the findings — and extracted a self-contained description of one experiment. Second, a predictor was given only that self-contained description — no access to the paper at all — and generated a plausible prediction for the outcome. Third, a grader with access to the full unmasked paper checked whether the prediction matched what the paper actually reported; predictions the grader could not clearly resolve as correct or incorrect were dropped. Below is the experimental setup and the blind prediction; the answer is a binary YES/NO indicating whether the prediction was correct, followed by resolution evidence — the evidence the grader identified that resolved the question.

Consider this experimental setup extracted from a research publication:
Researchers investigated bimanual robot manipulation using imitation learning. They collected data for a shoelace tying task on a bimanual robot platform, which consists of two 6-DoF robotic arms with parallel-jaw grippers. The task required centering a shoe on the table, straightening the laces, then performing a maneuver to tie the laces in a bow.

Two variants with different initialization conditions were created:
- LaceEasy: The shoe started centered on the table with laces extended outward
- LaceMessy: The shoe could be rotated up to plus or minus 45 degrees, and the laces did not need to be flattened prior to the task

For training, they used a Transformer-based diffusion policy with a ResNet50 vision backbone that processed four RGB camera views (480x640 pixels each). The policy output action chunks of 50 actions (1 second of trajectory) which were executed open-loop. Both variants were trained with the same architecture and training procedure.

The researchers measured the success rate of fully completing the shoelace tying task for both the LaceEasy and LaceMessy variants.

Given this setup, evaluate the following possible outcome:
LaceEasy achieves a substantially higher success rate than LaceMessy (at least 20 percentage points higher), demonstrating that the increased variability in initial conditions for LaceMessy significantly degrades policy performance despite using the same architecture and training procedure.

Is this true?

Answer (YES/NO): YES